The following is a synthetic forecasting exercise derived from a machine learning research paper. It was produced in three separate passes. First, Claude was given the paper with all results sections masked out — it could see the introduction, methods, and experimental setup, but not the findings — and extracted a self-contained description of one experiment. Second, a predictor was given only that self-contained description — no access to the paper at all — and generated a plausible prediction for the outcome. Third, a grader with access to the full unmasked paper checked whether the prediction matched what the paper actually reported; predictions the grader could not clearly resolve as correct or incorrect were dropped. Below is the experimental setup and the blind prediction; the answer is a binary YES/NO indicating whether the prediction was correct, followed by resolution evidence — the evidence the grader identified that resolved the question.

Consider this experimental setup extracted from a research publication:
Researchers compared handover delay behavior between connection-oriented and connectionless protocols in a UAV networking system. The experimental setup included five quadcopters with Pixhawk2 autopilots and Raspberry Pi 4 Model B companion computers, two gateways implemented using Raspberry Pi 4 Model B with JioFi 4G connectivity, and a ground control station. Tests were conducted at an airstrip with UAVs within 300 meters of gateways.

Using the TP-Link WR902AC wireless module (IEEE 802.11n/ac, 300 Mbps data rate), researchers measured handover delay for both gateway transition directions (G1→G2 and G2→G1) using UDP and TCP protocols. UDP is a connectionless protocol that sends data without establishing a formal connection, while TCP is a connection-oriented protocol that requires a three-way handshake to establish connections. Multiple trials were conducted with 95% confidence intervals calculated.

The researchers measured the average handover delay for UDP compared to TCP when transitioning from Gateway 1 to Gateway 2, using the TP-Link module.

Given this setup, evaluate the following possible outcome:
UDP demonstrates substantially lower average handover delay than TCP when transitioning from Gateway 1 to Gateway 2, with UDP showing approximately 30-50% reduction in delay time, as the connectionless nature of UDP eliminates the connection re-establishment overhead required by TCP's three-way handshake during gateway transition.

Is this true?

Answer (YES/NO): NO